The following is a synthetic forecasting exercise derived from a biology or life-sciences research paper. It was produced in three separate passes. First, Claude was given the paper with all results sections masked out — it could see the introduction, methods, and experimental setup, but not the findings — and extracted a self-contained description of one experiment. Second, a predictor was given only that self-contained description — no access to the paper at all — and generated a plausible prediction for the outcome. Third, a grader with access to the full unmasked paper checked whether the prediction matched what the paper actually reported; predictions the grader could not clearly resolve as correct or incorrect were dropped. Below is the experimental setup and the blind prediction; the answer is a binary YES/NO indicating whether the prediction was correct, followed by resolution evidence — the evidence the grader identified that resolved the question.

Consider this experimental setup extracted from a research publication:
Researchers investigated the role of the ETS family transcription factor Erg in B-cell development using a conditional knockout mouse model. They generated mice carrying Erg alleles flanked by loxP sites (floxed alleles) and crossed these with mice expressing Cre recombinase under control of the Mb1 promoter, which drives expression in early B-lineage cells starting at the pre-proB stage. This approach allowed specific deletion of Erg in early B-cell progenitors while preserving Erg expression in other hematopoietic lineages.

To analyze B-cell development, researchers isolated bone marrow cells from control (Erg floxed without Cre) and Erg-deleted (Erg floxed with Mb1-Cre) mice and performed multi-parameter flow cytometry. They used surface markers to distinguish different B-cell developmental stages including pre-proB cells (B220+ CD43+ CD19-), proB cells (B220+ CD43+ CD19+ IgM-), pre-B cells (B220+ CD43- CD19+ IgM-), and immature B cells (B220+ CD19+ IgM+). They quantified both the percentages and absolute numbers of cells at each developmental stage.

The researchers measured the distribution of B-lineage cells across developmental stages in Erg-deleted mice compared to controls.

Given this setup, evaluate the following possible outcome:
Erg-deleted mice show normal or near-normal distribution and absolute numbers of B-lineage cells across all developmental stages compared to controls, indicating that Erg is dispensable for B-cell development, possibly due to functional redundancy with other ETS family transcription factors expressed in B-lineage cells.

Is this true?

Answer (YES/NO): NO